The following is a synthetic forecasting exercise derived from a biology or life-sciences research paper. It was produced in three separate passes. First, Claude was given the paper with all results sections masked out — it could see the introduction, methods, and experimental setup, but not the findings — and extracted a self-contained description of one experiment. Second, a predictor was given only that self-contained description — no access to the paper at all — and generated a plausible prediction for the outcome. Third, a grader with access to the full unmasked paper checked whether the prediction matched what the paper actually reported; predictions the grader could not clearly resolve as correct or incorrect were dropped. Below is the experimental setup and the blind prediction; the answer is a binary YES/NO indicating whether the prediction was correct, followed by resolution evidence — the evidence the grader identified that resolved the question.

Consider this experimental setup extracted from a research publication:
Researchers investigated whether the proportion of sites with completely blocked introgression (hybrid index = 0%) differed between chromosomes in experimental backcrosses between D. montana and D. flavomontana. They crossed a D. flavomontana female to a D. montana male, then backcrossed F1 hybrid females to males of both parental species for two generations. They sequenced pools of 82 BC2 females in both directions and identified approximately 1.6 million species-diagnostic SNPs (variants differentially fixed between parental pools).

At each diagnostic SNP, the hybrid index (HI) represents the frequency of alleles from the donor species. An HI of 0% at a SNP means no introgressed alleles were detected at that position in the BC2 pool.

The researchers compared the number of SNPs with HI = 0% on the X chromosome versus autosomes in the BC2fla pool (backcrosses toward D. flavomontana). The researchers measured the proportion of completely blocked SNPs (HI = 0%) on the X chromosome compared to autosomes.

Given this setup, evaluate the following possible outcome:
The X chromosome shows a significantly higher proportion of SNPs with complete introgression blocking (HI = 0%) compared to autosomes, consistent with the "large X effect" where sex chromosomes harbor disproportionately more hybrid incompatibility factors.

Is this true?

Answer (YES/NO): YES